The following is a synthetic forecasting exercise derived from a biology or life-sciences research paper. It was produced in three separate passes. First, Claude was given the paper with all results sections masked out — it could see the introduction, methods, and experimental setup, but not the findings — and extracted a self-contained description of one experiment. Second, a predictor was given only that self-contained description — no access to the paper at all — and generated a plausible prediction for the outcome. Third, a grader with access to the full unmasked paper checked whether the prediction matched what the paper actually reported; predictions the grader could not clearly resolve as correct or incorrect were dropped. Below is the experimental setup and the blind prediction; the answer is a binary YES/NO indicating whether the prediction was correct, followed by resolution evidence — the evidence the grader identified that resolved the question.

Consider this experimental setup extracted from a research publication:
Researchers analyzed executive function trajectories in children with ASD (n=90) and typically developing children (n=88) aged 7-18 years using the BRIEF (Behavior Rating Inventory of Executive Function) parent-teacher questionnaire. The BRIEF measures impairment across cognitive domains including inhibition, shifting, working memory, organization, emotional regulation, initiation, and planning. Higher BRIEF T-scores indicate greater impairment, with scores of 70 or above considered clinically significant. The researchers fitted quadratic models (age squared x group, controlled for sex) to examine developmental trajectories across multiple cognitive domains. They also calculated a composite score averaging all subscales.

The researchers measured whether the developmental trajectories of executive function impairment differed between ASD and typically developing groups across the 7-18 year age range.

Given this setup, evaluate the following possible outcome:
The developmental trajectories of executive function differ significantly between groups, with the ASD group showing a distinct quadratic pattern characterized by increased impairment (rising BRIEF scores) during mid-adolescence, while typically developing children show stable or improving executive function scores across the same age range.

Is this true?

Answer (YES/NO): NO